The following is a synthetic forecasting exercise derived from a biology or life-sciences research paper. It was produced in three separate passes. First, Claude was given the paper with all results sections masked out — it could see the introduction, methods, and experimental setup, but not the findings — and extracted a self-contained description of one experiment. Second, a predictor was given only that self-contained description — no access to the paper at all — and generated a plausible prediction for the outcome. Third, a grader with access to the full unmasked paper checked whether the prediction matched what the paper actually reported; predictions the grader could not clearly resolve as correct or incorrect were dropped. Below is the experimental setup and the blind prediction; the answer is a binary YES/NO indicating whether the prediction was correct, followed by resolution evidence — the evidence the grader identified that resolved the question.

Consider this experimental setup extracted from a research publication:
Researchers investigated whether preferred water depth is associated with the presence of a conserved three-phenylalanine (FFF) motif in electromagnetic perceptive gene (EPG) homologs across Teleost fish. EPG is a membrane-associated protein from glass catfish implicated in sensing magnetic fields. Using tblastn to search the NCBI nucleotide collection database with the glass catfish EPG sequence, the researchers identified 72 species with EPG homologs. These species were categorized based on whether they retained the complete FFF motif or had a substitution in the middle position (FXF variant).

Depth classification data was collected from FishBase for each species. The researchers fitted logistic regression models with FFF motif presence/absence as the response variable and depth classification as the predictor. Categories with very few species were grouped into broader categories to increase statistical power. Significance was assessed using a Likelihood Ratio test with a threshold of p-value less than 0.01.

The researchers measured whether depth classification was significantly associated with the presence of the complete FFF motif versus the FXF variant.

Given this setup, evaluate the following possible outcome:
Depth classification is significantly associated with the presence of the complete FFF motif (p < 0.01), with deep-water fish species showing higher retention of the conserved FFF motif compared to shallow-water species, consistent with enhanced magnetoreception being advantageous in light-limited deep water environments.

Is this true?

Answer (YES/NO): NO